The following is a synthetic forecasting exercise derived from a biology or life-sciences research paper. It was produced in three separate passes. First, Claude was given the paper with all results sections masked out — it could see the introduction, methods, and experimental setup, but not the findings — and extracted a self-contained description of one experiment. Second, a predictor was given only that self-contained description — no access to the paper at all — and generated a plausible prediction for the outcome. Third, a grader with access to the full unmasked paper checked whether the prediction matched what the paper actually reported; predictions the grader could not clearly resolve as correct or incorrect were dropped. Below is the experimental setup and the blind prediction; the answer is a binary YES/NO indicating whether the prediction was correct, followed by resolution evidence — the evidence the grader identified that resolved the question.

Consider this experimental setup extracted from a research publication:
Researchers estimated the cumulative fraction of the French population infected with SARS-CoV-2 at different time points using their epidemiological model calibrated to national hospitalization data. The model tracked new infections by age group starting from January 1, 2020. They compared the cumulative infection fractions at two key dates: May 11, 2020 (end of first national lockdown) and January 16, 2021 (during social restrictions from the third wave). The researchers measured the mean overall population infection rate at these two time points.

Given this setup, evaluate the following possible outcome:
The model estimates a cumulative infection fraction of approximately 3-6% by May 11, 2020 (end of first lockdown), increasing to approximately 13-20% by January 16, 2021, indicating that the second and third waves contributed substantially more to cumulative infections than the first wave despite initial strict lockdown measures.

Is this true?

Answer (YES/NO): YES